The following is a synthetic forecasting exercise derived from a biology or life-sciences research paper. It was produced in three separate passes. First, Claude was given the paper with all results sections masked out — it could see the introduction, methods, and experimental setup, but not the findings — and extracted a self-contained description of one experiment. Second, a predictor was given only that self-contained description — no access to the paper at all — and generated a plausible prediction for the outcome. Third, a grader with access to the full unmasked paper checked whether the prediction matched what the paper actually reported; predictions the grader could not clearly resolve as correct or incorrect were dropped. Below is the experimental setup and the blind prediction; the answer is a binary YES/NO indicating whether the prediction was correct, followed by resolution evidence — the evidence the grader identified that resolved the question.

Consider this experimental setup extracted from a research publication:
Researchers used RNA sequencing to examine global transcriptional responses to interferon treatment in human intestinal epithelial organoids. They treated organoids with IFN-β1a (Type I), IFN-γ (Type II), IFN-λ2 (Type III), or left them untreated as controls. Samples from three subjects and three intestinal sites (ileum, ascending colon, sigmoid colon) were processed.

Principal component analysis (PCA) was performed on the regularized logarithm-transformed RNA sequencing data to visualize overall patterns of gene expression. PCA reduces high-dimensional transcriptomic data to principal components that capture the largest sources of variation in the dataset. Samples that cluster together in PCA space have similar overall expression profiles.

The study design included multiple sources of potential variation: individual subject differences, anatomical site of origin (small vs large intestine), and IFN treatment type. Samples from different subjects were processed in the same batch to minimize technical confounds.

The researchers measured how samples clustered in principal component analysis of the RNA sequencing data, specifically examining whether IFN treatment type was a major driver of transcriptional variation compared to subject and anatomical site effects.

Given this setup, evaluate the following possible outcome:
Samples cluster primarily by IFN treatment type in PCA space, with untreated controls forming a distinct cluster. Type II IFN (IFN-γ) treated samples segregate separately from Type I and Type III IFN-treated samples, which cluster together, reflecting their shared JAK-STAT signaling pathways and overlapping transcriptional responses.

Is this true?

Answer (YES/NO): NO